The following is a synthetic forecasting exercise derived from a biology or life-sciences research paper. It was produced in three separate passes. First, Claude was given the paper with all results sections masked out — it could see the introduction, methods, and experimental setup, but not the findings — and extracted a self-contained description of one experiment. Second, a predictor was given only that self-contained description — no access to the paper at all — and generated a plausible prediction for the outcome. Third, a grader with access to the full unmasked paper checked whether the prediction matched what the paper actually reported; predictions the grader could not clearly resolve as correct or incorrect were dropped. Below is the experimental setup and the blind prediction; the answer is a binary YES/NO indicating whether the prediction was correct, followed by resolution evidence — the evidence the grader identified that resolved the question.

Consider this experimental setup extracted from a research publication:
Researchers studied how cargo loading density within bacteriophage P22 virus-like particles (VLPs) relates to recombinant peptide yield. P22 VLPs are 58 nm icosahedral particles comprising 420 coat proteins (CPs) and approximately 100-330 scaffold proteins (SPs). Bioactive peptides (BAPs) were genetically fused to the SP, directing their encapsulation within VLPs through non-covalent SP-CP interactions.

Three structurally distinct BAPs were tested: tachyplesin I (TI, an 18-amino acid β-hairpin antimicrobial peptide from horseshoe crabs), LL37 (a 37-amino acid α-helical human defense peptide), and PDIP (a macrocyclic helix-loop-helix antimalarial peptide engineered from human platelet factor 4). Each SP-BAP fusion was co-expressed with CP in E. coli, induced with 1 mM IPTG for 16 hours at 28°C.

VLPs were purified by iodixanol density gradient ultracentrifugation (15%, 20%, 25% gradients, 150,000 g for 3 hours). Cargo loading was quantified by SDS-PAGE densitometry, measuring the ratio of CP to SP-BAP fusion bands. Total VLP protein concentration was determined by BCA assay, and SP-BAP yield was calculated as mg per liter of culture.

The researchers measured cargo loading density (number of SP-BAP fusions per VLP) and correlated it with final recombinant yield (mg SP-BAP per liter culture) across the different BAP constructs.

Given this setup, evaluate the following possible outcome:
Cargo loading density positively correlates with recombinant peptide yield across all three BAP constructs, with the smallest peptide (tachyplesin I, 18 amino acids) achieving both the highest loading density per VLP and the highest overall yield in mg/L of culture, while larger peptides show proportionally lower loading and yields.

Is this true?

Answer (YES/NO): NO